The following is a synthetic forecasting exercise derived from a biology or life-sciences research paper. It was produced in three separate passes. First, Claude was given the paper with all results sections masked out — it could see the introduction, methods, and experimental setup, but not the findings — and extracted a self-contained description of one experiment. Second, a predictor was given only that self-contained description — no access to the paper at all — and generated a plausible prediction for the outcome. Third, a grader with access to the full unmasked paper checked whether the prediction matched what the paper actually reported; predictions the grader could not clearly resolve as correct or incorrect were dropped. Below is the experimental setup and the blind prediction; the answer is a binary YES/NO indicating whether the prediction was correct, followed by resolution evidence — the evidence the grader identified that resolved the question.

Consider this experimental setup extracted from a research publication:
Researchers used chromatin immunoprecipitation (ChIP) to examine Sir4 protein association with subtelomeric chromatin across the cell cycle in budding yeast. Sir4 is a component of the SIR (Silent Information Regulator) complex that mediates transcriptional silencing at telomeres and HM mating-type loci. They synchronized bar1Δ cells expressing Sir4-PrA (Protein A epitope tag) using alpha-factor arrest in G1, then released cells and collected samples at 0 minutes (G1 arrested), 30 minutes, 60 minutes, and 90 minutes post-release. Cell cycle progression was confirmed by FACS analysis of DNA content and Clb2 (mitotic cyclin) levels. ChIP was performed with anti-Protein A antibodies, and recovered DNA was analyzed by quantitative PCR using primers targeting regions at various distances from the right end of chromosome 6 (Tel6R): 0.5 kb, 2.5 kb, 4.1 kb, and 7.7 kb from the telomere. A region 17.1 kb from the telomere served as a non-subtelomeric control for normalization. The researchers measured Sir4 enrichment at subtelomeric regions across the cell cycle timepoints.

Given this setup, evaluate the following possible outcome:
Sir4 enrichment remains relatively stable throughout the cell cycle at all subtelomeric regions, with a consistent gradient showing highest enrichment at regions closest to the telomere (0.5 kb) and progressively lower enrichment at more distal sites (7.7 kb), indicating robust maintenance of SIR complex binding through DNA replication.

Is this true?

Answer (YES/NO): NO